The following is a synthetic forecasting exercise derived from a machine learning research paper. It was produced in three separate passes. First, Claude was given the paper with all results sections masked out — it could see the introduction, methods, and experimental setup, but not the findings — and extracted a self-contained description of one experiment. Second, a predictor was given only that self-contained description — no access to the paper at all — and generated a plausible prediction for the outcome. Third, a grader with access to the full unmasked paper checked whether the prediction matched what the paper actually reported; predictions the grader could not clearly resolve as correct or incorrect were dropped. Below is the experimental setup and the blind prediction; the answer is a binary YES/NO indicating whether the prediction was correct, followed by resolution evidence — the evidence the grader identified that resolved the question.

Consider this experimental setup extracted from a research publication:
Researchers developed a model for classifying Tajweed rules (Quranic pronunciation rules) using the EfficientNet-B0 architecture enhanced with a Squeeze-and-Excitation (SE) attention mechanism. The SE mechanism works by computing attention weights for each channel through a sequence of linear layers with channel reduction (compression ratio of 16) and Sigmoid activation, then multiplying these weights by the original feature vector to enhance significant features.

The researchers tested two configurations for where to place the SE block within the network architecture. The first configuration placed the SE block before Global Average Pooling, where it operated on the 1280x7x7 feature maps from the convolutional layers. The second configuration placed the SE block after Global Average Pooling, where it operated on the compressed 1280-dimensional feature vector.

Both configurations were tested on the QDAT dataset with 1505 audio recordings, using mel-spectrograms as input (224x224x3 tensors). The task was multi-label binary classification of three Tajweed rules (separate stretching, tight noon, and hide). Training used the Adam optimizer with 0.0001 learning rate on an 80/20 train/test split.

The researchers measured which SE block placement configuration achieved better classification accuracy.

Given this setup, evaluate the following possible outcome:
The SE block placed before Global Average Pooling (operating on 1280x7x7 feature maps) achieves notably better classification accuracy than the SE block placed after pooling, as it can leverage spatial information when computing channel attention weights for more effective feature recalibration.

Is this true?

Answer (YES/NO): NO